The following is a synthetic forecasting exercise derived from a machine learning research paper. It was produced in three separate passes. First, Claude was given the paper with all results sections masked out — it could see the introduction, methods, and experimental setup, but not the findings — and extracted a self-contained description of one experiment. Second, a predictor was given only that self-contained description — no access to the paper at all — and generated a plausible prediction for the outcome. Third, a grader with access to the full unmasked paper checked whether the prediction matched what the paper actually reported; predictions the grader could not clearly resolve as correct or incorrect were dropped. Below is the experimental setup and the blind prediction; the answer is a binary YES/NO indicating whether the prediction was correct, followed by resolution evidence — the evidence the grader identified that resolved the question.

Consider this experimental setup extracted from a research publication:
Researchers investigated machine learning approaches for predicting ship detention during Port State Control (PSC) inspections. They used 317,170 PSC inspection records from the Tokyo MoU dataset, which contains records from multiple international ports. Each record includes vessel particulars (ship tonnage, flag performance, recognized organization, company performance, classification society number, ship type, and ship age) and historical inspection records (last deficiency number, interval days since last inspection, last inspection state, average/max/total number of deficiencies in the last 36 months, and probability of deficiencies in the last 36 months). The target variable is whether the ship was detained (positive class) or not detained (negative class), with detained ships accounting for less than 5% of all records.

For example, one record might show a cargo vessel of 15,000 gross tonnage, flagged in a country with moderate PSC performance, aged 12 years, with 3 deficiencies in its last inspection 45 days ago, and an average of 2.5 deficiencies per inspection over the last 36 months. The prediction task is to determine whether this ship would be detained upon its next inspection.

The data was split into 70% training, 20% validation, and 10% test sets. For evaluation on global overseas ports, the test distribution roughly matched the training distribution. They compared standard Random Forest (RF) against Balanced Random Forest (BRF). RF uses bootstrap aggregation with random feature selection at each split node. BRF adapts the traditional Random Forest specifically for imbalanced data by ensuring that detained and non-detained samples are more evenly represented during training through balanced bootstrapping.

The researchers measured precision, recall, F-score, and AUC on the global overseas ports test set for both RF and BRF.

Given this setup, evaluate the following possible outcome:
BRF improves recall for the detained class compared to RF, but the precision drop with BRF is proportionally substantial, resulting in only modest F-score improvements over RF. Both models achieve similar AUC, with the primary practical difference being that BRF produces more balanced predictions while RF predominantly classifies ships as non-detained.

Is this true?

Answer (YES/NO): NO